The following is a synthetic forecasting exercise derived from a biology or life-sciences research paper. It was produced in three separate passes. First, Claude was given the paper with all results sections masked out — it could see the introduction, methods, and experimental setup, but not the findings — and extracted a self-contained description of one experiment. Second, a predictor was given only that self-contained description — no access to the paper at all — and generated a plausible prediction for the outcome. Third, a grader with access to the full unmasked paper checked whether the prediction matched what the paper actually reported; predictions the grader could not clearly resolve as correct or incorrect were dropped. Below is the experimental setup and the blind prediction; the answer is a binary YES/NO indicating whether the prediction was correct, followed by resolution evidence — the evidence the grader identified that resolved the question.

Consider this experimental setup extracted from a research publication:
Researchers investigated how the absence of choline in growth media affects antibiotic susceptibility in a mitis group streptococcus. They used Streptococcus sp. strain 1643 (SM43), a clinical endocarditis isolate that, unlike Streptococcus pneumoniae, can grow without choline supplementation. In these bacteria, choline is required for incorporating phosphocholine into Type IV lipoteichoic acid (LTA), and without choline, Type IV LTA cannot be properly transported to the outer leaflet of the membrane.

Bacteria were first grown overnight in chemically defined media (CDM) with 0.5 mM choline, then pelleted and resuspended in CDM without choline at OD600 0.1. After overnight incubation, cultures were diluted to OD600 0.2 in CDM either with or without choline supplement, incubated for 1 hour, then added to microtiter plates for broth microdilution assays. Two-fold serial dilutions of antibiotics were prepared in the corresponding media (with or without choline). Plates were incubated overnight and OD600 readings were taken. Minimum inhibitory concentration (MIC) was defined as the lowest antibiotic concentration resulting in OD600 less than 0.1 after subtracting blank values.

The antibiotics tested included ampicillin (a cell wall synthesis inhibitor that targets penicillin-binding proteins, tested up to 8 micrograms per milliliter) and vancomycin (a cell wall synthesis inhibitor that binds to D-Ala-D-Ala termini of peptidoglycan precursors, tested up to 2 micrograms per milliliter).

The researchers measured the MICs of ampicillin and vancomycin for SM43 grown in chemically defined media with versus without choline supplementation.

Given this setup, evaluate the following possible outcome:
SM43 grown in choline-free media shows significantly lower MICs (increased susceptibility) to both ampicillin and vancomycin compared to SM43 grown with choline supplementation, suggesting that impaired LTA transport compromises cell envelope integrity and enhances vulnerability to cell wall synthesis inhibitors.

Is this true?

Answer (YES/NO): YES